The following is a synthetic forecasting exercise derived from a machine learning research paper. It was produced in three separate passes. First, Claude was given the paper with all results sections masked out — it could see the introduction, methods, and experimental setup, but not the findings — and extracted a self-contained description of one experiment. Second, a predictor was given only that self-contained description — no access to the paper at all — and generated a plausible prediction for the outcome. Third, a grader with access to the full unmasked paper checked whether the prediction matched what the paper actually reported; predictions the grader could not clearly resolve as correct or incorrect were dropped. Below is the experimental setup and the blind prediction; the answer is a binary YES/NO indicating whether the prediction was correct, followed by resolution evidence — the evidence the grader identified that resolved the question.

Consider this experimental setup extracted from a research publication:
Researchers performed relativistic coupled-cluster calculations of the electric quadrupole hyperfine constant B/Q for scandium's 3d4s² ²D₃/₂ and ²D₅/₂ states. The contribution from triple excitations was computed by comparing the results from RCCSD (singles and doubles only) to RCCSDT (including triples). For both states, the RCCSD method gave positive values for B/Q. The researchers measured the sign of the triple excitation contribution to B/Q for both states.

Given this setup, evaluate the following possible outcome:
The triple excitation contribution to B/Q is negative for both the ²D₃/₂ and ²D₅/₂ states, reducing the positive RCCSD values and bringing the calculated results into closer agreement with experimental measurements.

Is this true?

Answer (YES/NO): YES